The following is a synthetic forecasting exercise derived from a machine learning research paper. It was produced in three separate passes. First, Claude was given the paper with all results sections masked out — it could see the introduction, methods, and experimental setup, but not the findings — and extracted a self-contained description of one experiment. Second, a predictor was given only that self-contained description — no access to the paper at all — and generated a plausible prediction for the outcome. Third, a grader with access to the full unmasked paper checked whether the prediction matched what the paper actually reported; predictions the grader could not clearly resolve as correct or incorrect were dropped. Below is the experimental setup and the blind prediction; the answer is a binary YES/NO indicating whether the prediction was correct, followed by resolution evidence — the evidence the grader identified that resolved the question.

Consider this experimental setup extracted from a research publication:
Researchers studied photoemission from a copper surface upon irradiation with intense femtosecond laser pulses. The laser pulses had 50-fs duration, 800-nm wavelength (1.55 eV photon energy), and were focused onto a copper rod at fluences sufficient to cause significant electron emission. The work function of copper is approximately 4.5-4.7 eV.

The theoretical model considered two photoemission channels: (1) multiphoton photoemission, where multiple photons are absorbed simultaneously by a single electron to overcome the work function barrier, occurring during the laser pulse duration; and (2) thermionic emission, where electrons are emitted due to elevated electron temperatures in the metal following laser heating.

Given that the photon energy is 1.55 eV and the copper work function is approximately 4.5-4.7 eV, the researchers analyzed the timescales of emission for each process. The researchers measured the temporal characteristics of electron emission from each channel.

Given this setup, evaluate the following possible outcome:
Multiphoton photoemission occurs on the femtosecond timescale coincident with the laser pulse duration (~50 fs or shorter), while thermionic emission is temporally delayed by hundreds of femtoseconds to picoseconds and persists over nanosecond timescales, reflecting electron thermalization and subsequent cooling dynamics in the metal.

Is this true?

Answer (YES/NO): NO